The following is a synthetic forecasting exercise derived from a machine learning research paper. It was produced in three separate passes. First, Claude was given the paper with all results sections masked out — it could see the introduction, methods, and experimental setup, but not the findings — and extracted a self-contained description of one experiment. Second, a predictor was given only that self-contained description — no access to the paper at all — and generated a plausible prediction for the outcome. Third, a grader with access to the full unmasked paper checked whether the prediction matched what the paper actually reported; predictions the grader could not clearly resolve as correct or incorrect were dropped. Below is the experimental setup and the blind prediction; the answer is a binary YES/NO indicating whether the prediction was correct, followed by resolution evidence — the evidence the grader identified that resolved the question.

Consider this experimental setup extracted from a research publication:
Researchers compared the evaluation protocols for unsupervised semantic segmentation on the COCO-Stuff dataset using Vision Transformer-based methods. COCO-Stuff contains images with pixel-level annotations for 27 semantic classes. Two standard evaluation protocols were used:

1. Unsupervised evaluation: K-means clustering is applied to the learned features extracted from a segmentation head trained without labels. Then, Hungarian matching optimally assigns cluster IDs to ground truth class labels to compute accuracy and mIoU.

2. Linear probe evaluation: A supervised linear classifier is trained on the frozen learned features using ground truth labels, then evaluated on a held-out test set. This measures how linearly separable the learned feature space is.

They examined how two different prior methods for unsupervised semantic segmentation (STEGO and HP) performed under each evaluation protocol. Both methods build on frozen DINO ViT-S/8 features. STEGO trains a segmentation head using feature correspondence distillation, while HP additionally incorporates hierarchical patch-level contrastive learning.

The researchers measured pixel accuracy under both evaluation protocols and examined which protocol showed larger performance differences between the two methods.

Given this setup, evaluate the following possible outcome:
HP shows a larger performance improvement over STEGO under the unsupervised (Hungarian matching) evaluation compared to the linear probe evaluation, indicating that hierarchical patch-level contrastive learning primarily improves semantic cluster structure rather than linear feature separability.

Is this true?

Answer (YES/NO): YES